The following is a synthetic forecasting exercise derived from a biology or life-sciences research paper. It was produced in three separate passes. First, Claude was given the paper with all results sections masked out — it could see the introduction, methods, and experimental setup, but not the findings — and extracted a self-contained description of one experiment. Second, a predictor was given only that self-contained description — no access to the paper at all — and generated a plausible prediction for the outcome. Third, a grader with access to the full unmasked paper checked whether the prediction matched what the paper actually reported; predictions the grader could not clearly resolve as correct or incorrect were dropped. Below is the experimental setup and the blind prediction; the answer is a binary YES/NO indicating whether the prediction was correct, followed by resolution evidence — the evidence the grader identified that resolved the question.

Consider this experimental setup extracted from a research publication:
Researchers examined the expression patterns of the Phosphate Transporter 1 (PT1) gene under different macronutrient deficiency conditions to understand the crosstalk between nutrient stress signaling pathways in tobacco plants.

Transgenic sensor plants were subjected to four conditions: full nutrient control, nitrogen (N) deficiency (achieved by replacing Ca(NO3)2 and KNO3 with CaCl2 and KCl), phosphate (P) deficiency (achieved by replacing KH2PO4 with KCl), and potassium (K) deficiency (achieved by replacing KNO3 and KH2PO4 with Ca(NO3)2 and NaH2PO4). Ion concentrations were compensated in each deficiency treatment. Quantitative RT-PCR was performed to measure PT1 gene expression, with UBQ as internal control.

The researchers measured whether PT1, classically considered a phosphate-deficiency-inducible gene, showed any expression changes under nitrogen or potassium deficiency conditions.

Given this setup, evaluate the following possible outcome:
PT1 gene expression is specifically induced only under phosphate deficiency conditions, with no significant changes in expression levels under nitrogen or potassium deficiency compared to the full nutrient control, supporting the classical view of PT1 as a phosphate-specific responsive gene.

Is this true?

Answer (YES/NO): NO